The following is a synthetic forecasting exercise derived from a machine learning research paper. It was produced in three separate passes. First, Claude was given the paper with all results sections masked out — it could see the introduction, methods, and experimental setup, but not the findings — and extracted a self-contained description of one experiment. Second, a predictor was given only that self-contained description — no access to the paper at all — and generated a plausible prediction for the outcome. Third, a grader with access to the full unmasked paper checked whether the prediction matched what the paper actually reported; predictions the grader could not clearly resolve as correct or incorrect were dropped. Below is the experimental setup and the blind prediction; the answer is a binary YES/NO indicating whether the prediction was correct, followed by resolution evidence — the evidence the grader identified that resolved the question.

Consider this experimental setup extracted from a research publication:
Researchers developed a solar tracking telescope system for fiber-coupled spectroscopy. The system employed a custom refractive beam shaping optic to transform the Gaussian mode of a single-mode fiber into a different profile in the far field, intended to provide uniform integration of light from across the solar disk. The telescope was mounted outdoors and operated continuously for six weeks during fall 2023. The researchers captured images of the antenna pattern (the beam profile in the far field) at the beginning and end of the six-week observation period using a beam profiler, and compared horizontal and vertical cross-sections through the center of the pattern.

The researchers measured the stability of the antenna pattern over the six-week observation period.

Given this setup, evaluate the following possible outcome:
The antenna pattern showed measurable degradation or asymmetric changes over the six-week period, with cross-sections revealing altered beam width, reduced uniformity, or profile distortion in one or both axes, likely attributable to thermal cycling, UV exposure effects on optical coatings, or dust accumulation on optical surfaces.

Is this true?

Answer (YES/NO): NO